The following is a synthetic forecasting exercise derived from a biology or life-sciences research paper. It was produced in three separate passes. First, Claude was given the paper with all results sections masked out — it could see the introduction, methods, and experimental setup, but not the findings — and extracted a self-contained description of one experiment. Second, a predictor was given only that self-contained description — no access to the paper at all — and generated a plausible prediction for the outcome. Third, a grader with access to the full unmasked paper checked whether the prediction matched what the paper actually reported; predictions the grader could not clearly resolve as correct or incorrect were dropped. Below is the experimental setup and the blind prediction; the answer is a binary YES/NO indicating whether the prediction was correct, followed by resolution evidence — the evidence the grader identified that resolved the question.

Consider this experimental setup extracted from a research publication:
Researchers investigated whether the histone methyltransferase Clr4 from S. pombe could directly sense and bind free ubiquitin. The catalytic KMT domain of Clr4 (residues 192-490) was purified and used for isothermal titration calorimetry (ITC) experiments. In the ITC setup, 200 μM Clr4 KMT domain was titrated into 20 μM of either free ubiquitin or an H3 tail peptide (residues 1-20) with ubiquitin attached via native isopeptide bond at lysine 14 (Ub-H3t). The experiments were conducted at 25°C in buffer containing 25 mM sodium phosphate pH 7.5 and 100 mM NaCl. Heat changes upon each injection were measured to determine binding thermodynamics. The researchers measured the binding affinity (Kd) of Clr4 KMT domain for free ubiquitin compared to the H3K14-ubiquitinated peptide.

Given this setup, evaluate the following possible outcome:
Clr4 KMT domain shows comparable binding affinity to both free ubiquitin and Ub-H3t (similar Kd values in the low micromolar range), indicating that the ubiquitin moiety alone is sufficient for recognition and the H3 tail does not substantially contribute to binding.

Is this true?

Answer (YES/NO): NO